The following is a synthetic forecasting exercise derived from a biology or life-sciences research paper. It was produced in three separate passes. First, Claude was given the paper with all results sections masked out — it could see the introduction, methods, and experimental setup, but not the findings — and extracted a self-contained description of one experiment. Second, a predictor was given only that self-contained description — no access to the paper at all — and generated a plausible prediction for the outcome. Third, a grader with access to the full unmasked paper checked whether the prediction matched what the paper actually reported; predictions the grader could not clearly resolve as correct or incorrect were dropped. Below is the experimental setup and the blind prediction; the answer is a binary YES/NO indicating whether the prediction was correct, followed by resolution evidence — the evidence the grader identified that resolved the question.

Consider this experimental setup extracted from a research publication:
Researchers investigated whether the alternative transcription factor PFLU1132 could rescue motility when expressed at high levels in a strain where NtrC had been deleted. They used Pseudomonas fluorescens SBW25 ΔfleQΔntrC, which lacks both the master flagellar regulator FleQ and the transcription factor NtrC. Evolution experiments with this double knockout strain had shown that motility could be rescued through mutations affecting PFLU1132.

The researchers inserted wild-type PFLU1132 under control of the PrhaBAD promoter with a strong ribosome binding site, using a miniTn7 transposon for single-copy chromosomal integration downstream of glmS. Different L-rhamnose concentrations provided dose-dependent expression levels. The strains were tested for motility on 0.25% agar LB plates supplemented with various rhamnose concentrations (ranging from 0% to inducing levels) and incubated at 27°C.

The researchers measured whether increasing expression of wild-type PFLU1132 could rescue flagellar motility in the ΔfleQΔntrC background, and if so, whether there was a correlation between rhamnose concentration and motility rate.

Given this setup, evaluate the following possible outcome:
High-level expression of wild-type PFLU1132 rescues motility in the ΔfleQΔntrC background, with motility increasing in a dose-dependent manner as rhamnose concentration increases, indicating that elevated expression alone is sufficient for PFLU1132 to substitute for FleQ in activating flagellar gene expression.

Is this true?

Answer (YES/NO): NO